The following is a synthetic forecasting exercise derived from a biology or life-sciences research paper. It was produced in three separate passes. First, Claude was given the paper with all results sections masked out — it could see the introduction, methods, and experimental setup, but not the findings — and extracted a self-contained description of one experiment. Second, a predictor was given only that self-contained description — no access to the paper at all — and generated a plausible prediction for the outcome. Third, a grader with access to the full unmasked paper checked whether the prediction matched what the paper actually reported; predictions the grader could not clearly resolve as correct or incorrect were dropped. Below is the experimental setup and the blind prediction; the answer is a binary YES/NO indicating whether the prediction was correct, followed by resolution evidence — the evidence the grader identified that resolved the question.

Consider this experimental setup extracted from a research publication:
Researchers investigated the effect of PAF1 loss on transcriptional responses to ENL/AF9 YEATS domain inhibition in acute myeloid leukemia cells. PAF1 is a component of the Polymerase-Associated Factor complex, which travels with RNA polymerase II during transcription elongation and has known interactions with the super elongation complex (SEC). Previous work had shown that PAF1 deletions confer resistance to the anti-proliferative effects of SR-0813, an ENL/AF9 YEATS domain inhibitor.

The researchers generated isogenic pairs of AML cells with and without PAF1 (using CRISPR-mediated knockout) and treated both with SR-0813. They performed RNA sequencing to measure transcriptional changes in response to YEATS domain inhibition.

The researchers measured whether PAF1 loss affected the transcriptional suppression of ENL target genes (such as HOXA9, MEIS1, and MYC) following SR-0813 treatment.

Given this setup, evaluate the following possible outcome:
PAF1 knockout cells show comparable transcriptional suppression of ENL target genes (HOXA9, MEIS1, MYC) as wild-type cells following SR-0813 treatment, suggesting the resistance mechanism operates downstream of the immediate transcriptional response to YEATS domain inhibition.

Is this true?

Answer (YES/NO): YES